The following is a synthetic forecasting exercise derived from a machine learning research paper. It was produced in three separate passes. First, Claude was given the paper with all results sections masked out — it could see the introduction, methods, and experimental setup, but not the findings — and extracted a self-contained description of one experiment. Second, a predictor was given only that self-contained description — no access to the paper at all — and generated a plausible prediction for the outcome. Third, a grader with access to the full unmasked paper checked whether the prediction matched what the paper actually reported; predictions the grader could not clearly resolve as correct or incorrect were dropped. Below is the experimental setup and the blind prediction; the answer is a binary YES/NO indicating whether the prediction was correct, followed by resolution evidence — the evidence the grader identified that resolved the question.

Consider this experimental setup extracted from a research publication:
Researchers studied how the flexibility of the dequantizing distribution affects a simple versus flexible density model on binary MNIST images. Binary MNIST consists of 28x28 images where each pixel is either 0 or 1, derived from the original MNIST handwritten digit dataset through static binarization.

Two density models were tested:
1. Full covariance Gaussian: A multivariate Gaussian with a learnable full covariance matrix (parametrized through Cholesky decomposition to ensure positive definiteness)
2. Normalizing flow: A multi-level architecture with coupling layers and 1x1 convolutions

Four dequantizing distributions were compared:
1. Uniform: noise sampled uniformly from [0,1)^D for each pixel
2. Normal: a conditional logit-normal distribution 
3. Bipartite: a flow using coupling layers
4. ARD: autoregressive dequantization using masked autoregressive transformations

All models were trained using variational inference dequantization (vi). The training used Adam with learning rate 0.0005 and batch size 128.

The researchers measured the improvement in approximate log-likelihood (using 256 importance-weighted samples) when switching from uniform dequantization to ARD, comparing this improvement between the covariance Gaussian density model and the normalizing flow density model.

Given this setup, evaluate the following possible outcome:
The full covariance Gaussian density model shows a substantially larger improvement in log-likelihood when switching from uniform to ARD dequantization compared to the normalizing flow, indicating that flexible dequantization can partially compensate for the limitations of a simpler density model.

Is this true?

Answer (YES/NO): YES